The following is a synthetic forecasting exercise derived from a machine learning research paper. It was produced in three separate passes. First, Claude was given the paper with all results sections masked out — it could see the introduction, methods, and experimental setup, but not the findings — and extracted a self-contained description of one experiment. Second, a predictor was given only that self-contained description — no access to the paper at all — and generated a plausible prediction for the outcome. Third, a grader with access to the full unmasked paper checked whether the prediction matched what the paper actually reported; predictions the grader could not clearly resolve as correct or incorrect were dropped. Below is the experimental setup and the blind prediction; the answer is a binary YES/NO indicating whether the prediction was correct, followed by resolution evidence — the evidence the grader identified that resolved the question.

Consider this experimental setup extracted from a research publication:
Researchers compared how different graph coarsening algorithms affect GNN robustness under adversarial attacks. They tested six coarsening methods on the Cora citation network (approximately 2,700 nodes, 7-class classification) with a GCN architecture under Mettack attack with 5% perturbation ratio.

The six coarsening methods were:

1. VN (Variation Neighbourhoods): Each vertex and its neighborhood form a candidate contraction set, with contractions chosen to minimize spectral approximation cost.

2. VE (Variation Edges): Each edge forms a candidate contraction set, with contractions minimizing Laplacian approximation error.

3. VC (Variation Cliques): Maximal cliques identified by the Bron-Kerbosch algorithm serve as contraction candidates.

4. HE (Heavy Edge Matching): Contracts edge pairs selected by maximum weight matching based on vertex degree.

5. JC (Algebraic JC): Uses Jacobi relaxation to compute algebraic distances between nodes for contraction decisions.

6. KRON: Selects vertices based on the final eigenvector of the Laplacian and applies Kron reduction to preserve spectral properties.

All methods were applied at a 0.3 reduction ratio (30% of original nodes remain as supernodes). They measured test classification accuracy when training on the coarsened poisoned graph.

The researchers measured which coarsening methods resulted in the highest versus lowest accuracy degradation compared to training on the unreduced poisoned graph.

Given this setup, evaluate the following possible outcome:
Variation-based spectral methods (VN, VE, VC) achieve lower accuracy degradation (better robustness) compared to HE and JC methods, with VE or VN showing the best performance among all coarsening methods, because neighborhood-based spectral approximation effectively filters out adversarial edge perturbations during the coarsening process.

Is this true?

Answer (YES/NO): NO